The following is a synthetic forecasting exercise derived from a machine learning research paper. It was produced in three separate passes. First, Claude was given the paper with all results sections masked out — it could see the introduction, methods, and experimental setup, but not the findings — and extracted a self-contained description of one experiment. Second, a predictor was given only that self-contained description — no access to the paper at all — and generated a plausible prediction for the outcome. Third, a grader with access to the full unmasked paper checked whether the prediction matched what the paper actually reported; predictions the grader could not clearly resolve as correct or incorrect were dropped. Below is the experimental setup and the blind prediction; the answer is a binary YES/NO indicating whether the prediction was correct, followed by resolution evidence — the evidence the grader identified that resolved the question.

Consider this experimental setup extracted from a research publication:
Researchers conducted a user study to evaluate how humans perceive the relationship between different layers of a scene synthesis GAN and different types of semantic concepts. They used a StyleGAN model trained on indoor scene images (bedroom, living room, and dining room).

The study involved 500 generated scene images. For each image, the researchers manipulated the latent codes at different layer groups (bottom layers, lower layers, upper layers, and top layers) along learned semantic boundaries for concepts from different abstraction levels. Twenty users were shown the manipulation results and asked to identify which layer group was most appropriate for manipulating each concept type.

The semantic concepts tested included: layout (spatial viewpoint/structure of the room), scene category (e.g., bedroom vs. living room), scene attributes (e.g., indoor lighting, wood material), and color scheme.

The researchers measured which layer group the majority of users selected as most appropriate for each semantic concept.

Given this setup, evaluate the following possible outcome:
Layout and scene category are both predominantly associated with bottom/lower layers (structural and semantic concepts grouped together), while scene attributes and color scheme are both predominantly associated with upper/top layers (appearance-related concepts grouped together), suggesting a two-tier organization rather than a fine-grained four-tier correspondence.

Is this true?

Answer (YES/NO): NO